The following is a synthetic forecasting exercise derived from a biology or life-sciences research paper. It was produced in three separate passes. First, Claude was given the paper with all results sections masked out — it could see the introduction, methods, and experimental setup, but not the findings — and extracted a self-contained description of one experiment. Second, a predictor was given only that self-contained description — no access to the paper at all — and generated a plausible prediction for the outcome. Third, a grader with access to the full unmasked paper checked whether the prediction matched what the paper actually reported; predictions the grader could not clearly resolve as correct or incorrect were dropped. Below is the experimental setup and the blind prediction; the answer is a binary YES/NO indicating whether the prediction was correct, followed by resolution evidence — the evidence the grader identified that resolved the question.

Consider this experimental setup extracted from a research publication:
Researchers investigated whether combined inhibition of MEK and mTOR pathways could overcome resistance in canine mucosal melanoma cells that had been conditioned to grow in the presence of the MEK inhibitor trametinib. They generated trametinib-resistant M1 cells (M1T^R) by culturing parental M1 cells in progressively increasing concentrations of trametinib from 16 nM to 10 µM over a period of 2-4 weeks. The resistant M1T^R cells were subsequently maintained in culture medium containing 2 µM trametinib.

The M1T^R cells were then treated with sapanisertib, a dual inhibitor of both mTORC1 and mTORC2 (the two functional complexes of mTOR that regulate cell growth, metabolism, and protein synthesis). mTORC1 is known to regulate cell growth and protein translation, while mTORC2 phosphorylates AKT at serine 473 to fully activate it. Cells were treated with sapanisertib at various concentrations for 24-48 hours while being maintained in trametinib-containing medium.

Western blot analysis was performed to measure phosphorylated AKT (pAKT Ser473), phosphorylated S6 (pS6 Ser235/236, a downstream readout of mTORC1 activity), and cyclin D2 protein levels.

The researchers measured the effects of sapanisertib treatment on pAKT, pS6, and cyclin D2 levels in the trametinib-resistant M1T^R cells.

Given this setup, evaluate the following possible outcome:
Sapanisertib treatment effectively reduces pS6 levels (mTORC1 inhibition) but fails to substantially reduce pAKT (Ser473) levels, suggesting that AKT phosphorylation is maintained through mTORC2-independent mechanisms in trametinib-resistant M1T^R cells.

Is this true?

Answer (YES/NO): NO